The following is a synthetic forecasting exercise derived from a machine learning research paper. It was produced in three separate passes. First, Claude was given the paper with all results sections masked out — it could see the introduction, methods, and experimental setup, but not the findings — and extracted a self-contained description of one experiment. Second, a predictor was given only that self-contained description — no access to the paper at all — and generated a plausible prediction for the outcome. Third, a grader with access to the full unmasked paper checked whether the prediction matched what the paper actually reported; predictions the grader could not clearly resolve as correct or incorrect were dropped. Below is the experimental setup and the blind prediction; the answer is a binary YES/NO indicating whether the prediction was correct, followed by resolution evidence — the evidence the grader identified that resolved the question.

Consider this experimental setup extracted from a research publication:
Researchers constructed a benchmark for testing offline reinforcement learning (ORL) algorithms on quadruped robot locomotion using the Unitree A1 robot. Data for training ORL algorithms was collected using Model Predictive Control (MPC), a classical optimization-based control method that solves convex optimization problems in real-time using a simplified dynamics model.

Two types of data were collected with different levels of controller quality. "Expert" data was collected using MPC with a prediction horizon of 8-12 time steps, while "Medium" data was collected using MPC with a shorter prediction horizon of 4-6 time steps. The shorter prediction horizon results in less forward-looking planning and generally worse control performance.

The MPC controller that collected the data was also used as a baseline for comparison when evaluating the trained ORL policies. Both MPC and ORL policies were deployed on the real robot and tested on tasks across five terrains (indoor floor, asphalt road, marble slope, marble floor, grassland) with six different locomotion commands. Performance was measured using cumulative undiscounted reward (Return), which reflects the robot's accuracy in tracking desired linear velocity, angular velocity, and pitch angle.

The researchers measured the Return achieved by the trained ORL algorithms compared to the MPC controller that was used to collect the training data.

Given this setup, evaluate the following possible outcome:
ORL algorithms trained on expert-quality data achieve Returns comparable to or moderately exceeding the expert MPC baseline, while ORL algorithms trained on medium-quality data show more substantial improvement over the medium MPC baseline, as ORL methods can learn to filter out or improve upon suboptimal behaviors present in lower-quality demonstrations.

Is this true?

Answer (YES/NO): NO